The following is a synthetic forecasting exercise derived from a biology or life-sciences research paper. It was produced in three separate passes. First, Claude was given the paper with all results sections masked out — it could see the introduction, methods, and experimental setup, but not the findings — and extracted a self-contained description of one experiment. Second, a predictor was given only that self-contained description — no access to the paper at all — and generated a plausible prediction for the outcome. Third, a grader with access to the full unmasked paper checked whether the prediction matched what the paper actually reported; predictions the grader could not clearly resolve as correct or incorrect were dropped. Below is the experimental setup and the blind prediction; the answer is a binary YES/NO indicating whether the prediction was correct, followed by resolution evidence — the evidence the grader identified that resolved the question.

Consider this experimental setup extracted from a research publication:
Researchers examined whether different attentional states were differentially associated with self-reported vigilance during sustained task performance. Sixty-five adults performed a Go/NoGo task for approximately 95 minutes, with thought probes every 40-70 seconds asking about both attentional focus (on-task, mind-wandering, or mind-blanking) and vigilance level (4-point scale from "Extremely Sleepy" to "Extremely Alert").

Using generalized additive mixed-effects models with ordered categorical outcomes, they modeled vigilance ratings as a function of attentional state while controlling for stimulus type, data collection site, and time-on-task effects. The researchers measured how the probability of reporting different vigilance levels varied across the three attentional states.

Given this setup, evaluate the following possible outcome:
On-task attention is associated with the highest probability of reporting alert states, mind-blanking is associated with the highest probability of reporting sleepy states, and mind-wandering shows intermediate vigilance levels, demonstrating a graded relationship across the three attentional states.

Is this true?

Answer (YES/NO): YES